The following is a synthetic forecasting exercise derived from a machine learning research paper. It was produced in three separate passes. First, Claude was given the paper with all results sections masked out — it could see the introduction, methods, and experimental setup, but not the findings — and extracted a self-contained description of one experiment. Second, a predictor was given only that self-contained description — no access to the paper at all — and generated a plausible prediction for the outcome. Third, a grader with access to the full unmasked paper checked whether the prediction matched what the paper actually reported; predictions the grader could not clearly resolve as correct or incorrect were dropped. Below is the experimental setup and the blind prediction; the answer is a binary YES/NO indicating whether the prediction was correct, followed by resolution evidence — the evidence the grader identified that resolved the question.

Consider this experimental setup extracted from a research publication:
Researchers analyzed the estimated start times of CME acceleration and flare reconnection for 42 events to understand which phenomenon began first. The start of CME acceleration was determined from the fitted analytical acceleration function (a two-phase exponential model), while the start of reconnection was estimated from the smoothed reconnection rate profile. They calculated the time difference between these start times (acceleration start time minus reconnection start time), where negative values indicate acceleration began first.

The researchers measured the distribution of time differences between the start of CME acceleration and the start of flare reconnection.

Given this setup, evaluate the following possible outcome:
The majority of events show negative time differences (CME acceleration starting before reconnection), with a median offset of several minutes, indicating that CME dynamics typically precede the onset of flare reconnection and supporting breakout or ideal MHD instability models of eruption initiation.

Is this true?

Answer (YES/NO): NO